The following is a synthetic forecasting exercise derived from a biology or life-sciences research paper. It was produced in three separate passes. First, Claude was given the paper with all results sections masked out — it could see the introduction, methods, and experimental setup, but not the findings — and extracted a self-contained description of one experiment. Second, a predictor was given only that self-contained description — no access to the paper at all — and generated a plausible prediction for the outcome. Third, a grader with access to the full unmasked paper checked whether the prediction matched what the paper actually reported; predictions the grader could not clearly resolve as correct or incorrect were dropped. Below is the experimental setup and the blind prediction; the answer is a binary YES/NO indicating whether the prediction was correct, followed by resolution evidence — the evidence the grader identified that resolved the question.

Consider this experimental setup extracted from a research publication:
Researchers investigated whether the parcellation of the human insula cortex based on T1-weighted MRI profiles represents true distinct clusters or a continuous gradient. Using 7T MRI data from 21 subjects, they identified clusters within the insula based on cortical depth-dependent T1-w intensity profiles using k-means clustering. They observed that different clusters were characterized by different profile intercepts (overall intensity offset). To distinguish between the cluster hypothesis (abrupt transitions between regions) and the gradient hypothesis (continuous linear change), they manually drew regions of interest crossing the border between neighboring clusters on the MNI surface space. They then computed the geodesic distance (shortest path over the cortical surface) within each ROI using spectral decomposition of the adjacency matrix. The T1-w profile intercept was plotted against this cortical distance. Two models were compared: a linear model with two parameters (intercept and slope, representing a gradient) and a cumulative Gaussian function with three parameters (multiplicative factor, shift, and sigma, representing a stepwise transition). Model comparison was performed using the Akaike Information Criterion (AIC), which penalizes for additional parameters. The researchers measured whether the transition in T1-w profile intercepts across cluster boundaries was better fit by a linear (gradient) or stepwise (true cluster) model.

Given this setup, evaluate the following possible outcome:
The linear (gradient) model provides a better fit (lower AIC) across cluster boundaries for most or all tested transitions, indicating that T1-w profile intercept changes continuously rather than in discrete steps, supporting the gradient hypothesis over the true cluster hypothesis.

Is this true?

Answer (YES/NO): NO